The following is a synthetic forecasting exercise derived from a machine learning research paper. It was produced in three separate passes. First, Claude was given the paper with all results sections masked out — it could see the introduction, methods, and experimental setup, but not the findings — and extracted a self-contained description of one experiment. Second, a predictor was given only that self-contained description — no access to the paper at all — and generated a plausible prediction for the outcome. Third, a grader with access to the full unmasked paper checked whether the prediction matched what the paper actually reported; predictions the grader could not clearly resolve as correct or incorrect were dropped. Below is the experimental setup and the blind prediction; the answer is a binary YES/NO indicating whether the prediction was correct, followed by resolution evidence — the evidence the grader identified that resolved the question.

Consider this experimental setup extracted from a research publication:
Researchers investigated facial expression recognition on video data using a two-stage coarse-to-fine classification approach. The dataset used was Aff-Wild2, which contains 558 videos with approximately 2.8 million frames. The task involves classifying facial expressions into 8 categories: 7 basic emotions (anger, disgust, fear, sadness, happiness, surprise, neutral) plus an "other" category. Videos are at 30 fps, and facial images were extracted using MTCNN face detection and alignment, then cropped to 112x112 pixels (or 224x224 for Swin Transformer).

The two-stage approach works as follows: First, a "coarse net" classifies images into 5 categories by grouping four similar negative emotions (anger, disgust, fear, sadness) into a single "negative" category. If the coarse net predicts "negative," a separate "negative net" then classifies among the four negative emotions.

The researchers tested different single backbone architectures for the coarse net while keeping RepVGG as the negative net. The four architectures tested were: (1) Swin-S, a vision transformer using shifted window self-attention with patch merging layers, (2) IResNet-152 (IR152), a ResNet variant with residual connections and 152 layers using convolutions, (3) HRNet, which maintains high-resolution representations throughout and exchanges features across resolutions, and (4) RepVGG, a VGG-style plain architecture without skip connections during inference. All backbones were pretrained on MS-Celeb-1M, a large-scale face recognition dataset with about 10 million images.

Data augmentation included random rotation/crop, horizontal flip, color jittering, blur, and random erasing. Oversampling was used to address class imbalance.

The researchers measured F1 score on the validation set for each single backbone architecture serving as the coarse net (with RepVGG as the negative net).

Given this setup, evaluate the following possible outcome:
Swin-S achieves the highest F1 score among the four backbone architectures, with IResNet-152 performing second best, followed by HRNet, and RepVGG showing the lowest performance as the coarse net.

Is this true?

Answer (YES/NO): NO